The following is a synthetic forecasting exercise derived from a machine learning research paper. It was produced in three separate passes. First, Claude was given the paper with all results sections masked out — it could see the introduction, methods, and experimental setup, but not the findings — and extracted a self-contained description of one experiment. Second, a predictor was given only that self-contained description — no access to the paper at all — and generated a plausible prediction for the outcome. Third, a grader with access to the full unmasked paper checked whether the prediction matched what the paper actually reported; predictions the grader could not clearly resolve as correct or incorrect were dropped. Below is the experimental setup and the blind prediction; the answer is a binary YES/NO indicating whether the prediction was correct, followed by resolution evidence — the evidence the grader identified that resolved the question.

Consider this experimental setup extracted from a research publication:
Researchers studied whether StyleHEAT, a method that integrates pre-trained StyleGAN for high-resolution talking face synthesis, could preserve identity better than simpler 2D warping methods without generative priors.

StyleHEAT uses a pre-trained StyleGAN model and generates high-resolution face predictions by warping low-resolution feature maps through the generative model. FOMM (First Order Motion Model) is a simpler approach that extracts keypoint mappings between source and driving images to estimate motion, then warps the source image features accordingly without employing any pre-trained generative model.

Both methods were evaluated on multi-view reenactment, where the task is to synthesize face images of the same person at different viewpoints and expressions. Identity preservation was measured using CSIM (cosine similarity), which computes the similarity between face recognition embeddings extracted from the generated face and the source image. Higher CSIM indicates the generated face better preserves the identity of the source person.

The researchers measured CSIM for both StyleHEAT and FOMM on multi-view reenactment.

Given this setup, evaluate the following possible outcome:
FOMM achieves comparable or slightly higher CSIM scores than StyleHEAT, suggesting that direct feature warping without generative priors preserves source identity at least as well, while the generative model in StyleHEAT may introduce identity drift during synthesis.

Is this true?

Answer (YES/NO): NO